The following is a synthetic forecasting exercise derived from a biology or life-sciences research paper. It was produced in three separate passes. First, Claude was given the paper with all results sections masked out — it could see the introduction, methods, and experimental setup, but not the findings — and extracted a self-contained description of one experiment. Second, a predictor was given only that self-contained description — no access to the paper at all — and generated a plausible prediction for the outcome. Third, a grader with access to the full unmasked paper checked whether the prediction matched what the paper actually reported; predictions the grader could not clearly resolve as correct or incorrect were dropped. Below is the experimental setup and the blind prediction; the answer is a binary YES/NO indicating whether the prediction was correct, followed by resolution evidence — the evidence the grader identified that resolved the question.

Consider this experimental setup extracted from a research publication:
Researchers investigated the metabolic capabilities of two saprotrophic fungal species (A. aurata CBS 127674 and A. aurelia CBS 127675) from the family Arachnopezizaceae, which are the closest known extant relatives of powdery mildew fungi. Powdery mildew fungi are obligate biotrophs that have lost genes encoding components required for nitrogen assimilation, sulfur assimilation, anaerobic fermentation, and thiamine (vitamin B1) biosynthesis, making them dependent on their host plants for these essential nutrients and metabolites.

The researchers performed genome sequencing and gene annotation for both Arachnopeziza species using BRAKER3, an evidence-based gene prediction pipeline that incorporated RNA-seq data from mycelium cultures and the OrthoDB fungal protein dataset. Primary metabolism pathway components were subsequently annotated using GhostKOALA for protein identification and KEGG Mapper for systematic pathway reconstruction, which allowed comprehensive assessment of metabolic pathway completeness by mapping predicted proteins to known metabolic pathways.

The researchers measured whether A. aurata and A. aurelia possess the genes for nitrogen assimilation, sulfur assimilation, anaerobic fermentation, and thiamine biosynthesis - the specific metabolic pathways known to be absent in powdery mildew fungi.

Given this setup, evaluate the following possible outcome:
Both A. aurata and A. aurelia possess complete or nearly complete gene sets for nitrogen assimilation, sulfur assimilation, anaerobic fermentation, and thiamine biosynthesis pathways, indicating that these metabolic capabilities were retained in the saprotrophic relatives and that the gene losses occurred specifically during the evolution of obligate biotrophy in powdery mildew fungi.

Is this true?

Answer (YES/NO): YES